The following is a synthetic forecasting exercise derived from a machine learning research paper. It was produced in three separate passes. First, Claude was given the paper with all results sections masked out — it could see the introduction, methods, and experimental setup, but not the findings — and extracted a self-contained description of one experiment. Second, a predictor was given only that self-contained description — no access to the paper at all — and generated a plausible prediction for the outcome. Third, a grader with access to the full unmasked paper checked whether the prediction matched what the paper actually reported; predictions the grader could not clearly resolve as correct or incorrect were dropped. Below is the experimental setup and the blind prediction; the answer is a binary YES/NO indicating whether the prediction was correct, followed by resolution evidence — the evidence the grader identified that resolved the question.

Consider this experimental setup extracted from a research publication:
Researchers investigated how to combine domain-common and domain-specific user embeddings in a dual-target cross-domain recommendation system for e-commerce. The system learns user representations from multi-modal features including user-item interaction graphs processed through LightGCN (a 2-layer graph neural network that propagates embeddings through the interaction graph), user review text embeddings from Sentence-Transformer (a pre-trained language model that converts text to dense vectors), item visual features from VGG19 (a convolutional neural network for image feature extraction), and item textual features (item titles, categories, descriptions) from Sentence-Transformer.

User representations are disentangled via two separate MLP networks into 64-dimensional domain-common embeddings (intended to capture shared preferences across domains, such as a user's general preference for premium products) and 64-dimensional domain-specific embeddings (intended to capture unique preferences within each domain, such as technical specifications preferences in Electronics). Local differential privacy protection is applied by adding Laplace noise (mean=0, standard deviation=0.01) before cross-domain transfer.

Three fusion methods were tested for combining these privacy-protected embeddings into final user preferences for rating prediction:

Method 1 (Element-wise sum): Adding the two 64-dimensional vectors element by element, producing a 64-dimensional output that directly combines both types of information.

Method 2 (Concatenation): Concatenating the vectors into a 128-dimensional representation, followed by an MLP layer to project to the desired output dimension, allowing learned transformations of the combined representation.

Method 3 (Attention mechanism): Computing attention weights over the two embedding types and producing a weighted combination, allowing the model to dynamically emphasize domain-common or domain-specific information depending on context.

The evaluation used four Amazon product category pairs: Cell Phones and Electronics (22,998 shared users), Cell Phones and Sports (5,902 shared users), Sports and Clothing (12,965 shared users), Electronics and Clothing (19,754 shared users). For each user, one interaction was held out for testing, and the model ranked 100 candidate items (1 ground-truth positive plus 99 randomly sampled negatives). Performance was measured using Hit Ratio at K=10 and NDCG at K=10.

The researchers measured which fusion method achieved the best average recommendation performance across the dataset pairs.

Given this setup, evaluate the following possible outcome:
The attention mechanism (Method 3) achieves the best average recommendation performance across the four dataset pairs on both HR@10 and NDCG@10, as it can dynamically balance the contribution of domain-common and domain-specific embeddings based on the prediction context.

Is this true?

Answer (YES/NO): NO